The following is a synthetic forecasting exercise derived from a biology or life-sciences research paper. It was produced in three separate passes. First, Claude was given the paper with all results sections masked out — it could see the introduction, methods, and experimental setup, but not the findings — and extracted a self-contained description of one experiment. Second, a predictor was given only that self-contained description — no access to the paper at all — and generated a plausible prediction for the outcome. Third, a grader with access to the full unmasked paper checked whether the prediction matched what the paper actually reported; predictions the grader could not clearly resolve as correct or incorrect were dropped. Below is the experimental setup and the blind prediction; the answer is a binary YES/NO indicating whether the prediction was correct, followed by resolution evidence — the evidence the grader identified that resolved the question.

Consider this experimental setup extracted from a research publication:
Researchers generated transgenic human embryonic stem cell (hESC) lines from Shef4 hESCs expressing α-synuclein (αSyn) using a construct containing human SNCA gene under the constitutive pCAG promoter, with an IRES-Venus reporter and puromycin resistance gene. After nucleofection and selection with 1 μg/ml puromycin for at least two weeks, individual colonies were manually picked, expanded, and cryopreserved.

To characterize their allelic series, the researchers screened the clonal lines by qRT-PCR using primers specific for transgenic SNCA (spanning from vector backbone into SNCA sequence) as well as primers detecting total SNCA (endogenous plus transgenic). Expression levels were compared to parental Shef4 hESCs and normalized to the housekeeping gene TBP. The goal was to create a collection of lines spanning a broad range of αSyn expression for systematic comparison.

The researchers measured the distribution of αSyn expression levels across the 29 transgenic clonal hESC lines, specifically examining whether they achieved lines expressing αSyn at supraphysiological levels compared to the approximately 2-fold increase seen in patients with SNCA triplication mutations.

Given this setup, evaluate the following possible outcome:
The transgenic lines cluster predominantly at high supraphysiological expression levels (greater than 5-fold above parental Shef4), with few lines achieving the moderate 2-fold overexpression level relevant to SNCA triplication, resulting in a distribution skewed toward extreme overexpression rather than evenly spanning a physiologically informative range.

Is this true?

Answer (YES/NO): NO